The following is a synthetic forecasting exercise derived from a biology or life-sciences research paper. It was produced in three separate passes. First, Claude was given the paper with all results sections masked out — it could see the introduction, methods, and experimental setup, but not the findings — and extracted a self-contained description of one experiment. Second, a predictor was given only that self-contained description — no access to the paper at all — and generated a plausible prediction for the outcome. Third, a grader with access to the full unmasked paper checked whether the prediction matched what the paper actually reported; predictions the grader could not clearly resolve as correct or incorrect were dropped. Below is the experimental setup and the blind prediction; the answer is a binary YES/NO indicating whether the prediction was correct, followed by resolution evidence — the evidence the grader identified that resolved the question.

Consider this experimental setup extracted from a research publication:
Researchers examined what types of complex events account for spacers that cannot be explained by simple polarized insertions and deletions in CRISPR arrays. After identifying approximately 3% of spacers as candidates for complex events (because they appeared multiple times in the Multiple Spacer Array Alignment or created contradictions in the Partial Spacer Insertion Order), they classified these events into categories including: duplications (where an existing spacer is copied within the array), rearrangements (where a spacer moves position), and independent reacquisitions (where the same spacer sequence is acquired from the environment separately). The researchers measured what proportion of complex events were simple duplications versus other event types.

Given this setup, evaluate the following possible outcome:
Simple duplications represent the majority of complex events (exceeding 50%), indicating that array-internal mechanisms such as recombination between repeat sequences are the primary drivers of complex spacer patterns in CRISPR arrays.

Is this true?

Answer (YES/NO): YES